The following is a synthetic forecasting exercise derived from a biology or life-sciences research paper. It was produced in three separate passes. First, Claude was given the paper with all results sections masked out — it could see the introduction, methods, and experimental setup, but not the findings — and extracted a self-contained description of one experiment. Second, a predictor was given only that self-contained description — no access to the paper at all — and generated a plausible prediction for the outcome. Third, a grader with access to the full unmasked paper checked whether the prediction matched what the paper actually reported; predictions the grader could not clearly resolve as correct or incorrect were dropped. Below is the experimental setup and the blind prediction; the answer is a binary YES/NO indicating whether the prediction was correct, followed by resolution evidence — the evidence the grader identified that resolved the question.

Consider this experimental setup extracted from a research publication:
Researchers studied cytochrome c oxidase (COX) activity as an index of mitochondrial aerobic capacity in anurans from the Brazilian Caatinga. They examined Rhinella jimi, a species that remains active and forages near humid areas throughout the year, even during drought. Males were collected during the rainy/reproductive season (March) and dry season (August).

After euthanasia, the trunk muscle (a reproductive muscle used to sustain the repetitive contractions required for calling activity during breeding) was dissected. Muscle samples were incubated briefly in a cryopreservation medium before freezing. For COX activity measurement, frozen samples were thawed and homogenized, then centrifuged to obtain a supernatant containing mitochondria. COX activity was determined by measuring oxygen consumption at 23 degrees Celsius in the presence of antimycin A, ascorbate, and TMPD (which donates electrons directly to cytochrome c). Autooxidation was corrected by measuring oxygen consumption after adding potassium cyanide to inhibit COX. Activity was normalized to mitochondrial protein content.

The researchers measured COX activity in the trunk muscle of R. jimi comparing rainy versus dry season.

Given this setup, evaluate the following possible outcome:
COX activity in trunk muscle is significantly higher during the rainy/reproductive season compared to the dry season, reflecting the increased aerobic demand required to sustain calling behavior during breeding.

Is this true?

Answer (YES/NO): NO